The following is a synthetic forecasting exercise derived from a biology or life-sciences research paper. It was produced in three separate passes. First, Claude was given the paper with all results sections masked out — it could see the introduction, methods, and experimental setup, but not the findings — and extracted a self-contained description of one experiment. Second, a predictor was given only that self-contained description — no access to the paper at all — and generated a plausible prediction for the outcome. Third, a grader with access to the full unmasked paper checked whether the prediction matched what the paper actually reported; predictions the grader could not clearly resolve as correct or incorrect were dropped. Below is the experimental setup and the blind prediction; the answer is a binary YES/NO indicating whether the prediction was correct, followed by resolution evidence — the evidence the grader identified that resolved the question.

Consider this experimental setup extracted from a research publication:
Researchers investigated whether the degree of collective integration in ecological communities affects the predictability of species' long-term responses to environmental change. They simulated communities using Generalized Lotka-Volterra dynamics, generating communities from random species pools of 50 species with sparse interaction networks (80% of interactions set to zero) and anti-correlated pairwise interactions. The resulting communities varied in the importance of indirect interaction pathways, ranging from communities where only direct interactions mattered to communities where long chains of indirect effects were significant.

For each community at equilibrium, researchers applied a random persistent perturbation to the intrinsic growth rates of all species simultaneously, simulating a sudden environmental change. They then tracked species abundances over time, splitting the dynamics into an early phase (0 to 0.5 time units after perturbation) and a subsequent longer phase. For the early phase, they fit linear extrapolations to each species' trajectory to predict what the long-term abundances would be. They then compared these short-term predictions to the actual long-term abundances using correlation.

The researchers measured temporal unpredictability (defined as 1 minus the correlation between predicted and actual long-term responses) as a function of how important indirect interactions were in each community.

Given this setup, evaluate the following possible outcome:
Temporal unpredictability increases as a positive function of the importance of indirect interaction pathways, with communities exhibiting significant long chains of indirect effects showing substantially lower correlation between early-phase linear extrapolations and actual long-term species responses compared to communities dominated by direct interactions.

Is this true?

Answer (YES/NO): YES